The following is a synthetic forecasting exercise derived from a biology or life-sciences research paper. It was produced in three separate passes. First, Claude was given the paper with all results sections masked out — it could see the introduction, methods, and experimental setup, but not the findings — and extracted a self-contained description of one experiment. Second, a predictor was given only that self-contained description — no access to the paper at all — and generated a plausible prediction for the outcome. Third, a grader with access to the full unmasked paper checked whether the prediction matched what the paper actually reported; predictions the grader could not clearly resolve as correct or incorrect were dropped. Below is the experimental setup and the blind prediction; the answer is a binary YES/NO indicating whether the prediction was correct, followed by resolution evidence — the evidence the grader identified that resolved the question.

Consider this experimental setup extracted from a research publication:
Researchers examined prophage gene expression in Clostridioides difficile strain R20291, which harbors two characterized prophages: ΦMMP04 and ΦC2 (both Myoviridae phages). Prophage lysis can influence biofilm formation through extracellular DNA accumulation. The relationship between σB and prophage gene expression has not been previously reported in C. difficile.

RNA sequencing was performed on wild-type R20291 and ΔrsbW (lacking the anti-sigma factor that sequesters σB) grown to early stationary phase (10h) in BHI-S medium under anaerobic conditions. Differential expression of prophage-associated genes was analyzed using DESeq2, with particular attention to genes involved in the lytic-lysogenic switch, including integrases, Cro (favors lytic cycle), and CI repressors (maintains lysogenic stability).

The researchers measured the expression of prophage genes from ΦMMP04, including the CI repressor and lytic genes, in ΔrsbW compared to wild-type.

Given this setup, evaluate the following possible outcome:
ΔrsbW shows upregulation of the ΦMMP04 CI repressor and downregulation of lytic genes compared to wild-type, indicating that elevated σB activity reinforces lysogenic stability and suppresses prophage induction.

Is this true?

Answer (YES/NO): YES